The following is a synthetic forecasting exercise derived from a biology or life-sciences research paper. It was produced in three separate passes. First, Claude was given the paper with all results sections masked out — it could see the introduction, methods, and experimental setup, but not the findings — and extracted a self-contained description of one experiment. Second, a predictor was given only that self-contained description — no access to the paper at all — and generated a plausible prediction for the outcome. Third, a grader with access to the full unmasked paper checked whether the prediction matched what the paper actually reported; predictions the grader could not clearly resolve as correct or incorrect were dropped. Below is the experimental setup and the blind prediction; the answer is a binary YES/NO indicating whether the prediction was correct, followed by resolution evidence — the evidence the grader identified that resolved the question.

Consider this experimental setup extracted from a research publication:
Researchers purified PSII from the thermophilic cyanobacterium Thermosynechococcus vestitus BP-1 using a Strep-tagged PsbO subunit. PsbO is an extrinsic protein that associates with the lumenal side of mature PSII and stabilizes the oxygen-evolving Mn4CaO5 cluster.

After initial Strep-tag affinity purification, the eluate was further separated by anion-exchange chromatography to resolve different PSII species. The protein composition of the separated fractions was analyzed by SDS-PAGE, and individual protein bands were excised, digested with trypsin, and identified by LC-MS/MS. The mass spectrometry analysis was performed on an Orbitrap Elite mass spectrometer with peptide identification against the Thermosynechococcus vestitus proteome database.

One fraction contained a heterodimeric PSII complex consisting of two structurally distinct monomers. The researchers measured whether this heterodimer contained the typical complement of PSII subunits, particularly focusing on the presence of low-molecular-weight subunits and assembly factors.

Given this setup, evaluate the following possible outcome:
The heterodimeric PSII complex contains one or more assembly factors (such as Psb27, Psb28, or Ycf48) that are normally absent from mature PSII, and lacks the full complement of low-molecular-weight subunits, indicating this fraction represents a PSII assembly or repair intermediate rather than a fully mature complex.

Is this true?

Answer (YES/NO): NO